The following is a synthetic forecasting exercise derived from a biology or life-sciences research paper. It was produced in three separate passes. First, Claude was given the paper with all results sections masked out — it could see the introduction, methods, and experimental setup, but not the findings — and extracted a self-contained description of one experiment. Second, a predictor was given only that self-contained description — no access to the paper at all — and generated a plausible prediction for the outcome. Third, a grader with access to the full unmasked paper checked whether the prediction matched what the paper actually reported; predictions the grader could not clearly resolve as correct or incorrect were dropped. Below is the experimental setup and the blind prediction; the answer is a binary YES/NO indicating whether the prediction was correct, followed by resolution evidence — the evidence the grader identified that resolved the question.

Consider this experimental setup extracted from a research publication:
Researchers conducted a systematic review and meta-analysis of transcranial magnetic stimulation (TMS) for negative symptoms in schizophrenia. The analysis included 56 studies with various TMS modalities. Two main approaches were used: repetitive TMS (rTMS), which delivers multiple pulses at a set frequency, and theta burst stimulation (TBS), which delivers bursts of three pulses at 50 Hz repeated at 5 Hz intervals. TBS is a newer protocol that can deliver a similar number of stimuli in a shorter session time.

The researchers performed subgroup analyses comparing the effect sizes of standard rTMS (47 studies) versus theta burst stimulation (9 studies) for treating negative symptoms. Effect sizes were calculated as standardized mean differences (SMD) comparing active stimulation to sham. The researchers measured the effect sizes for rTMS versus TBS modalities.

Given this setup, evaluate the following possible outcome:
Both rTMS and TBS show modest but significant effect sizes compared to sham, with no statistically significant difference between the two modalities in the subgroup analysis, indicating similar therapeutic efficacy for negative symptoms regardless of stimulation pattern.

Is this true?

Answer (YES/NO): NO